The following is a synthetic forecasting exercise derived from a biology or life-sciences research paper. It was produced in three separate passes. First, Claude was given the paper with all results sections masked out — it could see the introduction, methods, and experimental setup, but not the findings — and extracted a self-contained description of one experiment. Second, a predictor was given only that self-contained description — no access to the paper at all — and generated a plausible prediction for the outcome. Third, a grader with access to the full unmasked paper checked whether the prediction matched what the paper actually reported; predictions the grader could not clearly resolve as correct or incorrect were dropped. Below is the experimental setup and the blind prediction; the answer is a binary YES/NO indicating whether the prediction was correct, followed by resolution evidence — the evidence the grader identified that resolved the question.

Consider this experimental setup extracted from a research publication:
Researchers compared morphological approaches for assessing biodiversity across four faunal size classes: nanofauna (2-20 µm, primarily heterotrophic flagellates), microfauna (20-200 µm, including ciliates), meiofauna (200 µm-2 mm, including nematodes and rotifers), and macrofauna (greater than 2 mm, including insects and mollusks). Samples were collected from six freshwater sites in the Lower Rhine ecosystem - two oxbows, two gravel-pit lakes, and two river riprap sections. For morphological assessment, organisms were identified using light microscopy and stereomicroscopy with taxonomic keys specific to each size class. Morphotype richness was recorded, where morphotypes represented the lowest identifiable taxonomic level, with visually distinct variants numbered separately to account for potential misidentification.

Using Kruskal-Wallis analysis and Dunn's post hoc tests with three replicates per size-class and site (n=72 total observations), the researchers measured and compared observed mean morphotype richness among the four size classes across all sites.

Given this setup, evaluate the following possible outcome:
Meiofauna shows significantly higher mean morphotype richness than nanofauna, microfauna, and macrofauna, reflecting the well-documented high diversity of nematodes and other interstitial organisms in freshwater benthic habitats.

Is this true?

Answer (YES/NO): NO